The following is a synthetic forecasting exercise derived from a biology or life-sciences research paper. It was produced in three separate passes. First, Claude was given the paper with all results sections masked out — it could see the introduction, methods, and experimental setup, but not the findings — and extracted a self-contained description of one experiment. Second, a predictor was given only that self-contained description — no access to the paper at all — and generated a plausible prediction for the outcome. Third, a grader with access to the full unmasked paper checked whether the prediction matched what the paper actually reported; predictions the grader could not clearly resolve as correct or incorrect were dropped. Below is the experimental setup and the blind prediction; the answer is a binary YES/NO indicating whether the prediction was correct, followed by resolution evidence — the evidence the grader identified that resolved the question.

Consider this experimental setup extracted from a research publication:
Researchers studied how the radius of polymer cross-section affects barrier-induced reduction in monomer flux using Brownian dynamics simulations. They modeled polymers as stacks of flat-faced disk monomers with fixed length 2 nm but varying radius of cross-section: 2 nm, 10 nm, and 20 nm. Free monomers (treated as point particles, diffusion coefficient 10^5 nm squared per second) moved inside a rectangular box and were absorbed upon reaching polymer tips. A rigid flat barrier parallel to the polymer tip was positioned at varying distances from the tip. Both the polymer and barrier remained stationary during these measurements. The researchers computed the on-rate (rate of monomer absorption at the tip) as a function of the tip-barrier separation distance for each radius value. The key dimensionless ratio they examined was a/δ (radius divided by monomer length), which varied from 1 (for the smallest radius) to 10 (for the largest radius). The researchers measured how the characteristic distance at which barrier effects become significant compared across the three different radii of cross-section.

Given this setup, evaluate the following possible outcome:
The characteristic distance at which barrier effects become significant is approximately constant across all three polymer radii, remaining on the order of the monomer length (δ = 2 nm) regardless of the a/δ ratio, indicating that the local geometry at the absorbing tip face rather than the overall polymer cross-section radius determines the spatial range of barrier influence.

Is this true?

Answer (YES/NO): NO